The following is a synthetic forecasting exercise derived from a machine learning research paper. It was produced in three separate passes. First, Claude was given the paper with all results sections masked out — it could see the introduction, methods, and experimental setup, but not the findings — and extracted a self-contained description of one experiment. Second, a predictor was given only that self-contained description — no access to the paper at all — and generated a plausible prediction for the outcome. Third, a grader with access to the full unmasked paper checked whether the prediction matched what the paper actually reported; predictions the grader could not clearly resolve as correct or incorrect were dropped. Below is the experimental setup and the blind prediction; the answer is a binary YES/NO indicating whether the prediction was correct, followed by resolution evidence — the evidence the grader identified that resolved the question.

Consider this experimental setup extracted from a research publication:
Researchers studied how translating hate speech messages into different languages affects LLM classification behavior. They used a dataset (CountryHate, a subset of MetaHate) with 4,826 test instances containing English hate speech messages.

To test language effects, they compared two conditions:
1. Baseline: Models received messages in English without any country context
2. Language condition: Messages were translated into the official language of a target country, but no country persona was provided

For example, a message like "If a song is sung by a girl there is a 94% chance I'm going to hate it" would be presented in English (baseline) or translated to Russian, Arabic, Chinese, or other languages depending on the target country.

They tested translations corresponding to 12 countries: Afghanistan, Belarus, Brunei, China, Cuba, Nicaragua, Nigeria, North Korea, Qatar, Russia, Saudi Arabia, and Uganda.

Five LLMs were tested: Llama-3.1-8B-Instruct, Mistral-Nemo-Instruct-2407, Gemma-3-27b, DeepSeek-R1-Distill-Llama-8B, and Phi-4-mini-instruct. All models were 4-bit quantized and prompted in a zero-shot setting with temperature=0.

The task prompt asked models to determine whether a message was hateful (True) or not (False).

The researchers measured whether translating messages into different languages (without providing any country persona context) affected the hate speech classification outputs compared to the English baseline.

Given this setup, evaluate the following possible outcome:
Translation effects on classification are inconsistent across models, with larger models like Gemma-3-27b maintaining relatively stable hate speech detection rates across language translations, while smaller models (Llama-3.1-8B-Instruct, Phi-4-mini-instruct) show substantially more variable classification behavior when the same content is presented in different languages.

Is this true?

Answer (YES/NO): NO